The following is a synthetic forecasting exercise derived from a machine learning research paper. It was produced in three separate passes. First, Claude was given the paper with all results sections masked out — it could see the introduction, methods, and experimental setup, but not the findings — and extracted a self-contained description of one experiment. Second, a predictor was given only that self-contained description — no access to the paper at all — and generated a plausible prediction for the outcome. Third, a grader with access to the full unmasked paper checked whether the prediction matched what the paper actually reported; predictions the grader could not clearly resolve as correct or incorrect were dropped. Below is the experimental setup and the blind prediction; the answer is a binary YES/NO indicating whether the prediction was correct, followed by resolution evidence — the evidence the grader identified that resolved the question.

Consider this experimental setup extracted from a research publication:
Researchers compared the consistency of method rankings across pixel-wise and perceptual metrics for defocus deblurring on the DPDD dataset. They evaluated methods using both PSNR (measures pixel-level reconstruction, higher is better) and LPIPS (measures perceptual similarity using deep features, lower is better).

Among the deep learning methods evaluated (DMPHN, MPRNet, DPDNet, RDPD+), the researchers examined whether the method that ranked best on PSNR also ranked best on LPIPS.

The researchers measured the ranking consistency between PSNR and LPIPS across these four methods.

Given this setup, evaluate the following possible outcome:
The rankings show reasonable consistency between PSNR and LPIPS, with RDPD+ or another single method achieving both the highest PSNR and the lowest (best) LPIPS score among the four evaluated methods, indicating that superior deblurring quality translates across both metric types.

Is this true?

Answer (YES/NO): NO